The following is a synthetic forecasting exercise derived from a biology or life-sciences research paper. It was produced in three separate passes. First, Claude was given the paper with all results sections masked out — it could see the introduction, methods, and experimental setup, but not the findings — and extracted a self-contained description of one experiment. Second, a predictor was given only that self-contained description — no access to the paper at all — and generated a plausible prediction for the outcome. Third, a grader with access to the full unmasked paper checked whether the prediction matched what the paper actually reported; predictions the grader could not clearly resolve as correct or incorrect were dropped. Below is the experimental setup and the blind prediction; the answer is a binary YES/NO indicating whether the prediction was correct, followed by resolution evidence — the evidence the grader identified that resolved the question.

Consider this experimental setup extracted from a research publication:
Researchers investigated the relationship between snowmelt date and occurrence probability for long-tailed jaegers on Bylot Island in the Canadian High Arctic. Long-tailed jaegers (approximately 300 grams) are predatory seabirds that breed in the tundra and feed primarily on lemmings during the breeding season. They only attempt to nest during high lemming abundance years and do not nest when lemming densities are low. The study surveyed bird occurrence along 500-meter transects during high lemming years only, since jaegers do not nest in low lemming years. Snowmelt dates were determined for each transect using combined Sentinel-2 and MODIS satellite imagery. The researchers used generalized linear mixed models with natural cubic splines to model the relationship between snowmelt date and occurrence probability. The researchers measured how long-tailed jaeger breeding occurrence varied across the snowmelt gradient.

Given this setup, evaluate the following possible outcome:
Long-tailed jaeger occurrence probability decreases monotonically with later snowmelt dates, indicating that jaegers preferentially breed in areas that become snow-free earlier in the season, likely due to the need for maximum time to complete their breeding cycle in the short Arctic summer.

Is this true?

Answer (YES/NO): YES